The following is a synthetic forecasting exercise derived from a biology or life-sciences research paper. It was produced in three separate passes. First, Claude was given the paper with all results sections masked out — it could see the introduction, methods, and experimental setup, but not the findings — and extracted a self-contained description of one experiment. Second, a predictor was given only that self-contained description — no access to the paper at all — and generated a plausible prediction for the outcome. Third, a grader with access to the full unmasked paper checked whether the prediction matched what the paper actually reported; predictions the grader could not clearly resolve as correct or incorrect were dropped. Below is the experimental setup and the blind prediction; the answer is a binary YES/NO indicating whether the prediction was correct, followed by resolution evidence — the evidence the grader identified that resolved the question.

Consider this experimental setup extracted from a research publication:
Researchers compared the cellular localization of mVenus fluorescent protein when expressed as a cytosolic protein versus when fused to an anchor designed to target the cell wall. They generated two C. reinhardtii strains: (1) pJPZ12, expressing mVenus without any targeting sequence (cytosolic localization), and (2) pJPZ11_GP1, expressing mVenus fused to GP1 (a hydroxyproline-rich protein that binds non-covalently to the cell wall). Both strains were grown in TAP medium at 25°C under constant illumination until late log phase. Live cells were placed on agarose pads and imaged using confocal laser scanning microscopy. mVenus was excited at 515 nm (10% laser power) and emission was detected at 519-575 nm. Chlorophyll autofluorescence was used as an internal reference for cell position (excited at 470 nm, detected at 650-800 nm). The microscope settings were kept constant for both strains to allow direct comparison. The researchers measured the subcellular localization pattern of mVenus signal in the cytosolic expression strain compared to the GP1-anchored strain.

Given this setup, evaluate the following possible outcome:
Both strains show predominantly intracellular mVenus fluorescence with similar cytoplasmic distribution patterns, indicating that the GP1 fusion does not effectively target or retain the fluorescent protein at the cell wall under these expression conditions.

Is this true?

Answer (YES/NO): NO